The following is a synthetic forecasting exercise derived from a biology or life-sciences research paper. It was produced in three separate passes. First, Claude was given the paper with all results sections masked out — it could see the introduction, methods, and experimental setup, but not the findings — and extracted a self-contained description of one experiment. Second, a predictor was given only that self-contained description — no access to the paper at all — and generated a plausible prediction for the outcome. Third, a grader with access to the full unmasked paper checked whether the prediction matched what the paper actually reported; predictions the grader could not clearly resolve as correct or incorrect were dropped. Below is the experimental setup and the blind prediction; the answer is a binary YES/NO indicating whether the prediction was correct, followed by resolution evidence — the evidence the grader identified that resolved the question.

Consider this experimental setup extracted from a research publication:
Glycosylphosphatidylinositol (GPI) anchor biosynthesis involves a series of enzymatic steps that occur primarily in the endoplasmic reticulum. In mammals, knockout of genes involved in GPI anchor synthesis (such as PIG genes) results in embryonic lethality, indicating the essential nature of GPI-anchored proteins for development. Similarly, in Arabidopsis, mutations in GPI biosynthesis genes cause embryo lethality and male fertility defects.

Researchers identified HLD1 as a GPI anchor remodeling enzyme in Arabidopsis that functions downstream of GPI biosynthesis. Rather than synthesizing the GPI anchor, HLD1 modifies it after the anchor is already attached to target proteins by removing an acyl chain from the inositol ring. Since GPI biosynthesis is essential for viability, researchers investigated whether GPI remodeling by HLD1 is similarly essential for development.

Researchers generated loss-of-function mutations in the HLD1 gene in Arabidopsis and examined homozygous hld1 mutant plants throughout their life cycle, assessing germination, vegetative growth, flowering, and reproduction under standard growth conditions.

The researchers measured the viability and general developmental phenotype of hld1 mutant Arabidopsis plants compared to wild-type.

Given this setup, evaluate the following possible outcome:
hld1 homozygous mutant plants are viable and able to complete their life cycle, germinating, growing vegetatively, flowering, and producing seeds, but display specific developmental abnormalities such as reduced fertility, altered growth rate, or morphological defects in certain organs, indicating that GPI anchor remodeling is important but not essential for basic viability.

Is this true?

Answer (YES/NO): NO